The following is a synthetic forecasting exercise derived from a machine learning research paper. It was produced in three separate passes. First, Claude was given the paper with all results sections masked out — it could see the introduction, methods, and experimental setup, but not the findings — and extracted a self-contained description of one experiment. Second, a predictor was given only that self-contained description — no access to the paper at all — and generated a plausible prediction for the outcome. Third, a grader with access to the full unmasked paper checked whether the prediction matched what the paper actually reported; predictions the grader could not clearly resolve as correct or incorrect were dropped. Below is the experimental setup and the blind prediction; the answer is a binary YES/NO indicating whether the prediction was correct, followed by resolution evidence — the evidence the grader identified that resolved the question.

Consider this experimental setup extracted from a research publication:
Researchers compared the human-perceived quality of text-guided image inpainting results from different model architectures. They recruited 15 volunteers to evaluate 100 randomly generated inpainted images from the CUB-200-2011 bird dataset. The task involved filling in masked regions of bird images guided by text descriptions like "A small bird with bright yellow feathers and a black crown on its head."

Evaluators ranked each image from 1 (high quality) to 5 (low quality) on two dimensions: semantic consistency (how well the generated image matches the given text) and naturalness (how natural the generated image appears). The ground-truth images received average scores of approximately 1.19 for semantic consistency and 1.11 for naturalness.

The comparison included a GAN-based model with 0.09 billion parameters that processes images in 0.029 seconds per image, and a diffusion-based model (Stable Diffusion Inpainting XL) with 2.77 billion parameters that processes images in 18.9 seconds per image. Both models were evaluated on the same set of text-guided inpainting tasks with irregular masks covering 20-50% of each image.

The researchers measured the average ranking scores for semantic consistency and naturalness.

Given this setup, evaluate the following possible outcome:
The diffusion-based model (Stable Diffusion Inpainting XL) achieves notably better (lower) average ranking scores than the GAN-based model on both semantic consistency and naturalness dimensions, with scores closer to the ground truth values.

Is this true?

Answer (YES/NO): YES